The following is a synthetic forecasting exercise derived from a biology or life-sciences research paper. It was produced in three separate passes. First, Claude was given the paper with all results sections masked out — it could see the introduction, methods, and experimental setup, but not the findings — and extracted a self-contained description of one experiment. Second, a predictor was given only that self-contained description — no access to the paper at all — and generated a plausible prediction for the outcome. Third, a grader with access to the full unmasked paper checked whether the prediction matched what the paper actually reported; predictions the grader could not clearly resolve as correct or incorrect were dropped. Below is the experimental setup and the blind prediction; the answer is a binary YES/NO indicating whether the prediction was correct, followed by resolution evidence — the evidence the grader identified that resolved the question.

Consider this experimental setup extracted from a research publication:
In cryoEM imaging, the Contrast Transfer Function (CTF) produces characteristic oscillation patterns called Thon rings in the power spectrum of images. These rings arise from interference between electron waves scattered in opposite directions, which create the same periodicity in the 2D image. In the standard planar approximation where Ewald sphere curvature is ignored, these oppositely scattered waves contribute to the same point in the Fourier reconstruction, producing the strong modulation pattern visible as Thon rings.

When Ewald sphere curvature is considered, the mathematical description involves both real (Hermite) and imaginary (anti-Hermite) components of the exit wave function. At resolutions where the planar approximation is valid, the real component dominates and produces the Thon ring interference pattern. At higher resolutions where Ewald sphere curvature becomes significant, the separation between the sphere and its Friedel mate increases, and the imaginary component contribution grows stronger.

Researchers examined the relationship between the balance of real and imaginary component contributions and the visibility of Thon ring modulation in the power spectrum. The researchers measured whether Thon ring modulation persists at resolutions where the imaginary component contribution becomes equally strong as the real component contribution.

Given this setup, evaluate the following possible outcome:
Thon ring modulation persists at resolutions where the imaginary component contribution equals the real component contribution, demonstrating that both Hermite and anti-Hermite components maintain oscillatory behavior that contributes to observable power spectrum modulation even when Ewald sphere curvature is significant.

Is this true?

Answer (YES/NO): NO